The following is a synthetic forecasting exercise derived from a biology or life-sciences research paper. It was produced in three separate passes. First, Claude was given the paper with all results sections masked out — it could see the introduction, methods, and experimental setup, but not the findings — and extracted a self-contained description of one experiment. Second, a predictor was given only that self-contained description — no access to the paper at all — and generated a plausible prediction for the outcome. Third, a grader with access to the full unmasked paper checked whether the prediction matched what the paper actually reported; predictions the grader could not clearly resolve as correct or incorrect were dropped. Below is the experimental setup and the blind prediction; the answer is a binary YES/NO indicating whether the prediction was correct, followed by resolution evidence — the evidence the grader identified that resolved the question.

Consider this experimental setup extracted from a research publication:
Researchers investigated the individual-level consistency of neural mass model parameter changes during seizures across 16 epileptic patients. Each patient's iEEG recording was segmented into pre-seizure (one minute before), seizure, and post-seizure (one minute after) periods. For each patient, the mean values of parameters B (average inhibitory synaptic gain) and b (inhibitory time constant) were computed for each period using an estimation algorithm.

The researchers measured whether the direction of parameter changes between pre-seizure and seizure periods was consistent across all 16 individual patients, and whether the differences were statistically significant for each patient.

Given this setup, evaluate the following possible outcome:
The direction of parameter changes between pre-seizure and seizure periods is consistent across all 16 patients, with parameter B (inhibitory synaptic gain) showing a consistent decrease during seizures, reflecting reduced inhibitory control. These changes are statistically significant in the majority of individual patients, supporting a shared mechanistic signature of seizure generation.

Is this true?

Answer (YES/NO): YES